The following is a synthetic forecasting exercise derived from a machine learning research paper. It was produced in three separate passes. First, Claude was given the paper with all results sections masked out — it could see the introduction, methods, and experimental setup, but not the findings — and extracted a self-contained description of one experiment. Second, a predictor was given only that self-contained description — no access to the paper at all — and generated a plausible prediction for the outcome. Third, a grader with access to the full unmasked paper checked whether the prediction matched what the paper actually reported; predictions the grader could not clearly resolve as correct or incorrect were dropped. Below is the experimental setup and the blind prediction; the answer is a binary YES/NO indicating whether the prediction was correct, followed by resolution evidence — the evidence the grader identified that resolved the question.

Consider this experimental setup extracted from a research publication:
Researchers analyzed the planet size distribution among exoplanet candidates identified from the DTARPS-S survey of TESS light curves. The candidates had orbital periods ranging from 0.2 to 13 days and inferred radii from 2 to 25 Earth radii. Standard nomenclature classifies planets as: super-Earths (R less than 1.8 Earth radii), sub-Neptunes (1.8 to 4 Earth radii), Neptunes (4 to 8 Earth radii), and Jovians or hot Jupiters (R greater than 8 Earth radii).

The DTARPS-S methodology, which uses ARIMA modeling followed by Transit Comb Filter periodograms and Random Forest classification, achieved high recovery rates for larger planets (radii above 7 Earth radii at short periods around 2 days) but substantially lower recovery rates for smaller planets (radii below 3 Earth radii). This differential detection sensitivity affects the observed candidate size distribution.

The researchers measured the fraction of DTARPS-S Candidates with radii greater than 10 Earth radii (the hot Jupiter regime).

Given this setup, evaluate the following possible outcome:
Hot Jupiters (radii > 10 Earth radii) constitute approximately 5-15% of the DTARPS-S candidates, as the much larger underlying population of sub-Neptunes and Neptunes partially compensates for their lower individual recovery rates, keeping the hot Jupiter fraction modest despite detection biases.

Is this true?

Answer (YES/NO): NO